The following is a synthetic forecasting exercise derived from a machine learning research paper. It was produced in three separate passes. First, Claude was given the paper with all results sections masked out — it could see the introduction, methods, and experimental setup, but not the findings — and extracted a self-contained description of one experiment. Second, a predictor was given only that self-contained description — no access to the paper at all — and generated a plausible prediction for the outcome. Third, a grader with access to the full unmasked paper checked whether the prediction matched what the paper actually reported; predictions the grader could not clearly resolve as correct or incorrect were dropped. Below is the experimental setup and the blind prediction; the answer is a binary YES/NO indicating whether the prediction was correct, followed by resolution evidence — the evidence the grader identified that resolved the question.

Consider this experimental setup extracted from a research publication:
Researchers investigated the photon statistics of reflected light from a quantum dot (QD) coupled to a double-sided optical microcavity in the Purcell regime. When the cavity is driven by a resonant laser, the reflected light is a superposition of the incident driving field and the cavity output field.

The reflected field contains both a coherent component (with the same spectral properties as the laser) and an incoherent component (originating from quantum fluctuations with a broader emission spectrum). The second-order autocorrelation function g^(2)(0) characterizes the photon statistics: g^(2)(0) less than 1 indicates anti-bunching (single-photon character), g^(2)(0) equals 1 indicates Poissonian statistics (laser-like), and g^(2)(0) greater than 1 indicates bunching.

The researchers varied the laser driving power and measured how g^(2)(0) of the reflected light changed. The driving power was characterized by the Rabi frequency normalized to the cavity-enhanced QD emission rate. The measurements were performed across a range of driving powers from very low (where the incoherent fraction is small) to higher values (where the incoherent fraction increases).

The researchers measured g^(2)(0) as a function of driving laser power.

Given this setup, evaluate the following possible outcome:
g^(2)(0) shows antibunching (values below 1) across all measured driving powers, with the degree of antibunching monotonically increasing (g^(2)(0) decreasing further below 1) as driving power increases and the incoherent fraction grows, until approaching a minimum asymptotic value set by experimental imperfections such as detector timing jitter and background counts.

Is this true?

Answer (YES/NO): NO